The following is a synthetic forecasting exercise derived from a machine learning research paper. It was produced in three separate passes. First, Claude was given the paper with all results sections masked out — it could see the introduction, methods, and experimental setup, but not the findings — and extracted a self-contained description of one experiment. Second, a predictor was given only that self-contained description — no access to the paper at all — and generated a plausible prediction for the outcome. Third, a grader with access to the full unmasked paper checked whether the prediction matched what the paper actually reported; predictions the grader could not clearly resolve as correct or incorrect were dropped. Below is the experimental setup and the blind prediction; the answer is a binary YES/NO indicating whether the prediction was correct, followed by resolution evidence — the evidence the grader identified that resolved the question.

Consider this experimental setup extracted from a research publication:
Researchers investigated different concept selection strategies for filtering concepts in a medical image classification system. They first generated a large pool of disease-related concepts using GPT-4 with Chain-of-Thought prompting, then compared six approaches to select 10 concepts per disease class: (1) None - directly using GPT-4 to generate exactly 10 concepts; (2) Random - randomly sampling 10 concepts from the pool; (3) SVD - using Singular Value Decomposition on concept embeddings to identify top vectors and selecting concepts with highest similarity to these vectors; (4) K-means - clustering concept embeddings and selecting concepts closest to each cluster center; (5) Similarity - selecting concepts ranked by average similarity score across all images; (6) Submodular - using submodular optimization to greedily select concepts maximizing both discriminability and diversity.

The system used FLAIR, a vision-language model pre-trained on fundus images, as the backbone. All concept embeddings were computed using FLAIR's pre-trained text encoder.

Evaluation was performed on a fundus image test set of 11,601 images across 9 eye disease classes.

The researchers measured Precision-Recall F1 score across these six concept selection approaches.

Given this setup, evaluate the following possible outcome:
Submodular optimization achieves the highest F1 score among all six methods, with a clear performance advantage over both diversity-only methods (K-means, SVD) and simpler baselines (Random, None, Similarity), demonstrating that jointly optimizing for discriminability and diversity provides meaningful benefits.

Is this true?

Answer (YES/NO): NO